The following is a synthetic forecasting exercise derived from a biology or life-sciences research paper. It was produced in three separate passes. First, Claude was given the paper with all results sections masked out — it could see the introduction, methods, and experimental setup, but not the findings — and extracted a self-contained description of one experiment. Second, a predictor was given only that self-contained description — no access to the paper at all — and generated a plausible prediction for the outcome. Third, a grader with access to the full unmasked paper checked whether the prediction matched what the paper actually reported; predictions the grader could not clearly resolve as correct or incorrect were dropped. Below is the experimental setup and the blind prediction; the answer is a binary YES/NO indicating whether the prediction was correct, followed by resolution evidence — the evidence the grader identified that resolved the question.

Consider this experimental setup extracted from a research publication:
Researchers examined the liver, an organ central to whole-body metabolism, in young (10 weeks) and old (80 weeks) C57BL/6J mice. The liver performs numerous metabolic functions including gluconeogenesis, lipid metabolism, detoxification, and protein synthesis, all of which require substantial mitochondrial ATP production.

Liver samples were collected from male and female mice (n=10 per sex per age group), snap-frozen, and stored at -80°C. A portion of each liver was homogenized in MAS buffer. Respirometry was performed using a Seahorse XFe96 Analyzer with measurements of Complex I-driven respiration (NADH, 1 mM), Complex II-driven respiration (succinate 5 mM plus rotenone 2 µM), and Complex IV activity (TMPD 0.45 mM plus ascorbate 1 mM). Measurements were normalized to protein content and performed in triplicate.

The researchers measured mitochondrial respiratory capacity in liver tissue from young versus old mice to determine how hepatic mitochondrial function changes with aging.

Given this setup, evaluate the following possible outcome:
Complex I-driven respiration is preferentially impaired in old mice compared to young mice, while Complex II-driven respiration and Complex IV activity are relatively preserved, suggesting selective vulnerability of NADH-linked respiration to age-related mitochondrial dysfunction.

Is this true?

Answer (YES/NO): NO